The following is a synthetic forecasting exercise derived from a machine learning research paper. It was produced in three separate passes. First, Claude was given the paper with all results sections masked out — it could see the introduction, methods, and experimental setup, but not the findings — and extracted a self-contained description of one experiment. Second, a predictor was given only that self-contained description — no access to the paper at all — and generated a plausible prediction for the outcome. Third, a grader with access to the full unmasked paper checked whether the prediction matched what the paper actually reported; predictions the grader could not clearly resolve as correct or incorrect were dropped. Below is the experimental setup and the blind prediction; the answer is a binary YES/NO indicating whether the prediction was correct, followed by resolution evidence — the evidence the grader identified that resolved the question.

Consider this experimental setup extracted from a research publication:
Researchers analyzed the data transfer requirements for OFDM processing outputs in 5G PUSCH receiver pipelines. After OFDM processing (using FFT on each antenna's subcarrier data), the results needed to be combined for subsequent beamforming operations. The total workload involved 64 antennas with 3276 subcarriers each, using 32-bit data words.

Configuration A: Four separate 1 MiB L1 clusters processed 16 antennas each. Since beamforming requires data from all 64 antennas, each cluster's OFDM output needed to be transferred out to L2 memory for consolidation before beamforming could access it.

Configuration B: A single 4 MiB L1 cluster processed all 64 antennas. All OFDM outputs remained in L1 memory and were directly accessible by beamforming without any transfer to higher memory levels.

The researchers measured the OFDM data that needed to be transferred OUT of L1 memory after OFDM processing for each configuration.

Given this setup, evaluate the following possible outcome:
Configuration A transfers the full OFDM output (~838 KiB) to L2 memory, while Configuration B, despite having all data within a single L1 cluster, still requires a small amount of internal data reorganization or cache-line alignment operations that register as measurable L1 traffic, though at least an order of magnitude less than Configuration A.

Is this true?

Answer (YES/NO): NO